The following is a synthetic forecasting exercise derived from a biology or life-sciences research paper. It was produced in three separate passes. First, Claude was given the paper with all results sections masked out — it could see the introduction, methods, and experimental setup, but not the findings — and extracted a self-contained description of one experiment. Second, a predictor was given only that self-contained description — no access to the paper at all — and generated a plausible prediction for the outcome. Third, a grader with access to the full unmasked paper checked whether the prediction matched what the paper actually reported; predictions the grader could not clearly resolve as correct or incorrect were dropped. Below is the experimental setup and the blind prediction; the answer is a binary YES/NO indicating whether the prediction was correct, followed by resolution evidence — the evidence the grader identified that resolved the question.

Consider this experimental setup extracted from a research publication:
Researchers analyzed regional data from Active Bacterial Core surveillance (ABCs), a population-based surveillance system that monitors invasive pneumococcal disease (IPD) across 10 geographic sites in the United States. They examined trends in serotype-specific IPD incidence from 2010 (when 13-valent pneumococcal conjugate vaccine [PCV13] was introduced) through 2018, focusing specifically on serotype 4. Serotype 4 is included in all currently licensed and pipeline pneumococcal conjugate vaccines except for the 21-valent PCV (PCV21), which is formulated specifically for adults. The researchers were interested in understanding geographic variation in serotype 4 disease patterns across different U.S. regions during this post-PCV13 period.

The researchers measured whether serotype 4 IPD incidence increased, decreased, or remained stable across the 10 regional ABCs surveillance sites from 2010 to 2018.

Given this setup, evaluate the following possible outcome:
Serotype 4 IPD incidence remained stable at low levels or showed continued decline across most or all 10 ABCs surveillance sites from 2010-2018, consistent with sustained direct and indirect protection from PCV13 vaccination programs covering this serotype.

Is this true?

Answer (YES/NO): NO